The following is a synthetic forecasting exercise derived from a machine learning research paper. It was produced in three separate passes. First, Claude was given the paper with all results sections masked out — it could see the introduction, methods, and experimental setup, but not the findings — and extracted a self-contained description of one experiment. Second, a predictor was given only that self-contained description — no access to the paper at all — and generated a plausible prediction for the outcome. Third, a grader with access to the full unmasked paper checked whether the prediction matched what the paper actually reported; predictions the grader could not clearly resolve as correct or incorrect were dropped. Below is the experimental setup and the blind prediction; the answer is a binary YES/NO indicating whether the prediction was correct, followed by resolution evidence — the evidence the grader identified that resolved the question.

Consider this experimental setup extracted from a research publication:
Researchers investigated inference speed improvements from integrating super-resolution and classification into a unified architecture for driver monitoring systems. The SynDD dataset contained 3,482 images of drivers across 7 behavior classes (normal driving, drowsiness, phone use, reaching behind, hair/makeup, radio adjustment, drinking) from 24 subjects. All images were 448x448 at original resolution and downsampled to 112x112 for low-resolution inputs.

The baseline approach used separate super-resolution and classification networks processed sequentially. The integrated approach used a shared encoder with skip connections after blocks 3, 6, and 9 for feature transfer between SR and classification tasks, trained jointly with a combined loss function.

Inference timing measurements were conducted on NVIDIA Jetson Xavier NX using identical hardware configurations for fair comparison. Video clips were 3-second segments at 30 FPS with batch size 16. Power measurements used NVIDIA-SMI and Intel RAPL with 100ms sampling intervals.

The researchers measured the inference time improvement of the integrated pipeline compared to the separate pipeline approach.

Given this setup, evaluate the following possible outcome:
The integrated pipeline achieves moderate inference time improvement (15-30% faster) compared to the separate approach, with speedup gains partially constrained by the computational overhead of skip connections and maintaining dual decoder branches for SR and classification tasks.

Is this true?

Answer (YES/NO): YES